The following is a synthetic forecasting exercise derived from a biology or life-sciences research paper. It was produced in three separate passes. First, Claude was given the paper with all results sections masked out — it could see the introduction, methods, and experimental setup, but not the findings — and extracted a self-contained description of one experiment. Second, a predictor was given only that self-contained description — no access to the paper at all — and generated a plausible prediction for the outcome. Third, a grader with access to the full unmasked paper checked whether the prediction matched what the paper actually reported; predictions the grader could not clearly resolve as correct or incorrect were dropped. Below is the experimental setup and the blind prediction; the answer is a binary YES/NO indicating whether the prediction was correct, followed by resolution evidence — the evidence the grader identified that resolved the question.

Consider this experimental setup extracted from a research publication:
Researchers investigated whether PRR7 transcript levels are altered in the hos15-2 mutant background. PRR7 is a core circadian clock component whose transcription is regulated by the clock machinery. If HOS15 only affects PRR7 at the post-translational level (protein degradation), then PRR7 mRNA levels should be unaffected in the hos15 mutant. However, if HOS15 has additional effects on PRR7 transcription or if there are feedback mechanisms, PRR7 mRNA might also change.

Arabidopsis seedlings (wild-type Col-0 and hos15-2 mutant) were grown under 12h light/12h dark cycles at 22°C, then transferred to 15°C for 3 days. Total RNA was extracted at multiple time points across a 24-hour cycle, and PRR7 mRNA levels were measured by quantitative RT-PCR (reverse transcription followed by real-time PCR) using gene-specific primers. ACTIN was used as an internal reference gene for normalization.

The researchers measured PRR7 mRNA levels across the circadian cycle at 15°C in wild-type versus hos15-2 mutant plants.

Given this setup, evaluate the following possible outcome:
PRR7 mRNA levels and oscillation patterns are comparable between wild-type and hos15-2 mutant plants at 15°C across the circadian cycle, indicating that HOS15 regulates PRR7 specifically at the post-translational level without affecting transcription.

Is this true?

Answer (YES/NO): YES